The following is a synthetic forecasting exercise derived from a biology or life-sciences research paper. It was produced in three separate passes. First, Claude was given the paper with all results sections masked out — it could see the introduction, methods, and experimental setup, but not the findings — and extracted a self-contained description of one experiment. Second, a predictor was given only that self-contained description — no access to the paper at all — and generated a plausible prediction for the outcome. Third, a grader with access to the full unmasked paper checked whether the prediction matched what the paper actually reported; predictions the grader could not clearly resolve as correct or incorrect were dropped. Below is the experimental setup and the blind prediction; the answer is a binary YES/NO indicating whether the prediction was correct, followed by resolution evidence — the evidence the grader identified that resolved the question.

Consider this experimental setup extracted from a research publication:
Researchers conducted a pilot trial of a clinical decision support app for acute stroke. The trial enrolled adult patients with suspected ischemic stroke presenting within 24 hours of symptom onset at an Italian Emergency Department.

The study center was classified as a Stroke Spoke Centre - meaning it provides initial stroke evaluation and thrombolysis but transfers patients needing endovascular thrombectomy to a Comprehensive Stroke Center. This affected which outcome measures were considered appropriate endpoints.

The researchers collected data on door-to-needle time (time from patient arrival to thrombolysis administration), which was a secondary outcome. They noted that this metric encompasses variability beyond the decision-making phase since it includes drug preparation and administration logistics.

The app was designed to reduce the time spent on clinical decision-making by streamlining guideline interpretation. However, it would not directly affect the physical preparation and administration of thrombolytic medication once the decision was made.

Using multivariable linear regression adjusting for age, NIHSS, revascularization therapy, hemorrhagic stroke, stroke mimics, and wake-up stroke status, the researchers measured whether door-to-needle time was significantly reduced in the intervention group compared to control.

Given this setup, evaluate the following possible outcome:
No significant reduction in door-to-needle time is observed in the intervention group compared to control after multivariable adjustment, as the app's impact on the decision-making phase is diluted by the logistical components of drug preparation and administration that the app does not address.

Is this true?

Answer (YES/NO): YES